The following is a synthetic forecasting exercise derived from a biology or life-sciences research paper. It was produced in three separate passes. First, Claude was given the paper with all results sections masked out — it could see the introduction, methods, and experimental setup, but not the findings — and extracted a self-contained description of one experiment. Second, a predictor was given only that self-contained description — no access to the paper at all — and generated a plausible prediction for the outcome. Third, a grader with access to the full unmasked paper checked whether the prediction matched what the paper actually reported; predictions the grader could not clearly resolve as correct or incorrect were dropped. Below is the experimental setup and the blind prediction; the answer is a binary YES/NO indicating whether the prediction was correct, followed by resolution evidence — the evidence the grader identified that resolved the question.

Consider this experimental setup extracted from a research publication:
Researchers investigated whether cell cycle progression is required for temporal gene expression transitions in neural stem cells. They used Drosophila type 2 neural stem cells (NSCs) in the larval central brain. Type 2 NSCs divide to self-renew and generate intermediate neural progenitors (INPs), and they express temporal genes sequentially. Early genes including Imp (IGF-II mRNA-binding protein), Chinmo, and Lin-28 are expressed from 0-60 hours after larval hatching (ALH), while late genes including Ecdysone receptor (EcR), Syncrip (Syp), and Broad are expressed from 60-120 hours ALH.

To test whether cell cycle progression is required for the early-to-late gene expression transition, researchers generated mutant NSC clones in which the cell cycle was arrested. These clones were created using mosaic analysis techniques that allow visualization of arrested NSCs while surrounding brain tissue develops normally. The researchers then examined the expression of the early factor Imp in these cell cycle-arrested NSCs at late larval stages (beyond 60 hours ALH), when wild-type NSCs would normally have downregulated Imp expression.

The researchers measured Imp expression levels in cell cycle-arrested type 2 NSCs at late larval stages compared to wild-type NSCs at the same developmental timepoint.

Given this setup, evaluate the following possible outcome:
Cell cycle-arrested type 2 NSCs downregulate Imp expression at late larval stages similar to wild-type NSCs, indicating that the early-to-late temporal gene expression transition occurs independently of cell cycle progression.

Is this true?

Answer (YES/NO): NO